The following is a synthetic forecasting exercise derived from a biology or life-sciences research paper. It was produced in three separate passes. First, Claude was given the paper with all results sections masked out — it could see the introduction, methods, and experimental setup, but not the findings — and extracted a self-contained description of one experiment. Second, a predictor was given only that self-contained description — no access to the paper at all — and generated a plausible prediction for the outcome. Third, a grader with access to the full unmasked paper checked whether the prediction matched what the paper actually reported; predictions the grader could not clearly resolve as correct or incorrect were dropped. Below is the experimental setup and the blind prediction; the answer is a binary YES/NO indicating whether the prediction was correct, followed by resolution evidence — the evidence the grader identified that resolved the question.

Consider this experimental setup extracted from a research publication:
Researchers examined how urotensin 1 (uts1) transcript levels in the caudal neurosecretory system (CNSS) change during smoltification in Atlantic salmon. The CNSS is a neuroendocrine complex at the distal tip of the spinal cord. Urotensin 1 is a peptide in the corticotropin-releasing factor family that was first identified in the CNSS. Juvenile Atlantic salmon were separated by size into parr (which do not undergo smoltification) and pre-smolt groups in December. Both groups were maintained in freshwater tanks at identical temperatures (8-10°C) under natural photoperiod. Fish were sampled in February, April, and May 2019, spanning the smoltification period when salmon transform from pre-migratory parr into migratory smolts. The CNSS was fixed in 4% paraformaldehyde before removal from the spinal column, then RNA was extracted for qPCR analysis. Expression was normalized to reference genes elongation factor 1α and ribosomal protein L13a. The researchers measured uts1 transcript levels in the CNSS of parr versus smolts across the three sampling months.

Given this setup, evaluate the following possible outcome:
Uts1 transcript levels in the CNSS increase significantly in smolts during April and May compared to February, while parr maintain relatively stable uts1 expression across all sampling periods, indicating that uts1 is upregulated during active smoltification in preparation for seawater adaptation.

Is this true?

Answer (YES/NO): NO